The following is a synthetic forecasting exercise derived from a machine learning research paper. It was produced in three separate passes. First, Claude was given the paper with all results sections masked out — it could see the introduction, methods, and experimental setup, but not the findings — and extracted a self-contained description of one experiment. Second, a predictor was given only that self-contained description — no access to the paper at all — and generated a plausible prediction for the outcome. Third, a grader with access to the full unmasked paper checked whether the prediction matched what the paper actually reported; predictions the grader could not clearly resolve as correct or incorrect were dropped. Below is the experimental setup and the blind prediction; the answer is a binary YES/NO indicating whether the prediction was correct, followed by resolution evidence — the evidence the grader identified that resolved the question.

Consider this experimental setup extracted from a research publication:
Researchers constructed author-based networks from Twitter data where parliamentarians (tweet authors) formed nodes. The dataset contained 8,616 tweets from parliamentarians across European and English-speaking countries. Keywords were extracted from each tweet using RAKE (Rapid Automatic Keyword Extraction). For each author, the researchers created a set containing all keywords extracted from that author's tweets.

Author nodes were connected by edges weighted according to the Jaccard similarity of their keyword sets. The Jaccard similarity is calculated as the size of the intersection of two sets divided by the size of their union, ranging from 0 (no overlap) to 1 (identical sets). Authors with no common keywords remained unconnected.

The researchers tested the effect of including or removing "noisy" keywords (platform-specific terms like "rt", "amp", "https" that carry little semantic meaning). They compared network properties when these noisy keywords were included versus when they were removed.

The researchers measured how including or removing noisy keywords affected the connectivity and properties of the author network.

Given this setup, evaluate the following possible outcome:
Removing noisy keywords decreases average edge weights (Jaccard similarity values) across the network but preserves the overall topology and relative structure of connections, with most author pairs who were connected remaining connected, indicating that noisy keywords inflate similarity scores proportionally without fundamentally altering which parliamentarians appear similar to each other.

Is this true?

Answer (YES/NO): NO